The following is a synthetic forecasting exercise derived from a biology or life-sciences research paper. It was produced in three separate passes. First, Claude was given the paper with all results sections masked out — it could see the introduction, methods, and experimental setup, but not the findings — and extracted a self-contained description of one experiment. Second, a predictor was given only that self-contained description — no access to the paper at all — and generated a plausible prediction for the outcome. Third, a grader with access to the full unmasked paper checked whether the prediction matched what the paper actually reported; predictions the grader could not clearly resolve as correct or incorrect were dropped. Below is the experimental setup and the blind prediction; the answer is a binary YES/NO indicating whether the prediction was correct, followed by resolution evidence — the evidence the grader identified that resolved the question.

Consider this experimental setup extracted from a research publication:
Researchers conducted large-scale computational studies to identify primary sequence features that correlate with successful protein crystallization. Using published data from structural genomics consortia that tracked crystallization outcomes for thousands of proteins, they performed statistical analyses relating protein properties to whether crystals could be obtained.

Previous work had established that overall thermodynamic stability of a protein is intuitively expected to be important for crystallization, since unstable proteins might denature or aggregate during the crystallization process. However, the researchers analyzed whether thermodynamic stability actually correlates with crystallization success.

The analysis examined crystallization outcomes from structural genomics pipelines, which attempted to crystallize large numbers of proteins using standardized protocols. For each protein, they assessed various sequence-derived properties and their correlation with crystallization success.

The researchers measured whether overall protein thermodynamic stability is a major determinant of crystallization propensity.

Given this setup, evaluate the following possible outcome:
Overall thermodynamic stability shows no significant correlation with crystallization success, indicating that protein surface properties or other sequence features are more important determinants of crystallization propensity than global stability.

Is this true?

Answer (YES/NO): YES